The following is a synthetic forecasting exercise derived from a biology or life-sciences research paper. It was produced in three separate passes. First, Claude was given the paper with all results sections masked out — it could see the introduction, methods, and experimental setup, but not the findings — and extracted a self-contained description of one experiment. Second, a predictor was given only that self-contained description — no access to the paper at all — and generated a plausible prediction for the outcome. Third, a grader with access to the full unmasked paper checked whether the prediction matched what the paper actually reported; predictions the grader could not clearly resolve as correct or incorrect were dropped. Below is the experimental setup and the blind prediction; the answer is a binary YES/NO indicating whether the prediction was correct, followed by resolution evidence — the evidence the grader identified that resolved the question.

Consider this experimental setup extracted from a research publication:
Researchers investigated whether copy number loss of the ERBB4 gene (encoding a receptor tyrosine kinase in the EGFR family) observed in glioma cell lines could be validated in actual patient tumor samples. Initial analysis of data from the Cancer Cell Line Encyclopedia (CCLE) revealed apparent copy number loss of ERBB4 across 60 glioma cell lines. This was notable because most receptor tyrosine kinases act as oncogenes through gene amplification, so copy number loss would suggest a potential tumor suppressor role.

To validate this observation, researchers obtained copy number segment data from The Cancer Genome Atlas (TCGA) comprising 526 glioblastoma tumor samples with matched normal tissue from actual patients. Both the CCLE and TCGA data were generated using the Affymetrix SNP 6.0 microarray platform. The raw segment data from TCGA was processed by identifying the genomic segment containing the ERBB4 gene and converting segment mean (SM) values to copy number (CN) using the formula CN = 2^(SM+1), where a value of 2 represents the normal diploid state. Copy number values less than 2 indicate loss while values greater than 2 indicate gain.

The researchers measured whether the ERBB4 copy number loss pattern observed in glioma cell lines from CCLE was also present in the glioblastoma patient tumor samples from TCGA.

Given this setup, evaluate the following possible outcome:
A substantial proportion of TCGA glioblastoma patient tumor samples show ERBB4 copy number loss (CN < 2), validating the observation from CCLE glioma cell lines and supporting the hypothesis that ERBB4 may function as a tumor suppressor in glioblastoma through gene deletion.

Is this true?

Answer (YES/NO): NO